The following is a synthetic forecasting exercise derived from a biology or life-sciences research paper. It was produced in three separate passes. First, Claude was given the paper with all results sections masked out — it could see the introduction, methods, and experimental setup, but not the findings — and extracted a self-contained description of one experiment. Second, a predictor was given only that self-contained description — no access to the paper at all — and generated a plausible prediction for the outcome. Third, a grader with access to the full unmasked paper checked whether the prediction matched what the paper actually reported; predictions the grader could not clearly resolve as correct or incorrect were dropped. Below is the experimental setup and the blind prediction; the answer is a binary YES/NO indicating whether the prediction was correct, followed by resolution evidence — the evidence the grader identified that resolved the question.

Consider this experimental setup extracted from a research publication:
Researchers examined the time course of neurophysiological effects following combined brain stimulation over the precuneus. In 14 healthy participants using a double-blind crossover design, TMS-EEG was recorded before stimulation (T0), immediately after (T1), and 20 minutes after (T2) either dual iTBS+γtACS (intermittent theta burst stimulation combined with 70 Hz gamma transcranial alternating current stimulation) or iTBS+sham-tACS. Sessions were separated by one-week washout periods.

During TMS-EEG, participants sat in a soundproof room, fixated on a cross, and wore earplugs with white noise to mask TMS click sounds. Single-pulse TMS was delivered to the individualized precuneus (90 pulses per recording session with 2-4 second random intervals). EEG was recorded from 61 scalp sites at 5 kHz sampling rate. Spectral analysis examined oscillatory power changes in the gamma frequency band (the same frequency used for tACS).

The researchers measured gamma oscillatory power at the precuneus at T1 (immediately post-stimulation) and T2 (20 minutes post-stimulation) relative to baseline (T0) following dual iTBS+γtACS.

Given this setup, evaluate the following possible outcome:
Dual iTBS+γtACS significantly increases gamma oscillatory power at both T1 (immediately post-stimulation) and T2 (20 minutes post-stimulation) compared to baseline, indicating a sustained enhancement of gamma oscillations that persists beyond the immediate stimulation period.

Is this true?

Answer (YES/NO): YES